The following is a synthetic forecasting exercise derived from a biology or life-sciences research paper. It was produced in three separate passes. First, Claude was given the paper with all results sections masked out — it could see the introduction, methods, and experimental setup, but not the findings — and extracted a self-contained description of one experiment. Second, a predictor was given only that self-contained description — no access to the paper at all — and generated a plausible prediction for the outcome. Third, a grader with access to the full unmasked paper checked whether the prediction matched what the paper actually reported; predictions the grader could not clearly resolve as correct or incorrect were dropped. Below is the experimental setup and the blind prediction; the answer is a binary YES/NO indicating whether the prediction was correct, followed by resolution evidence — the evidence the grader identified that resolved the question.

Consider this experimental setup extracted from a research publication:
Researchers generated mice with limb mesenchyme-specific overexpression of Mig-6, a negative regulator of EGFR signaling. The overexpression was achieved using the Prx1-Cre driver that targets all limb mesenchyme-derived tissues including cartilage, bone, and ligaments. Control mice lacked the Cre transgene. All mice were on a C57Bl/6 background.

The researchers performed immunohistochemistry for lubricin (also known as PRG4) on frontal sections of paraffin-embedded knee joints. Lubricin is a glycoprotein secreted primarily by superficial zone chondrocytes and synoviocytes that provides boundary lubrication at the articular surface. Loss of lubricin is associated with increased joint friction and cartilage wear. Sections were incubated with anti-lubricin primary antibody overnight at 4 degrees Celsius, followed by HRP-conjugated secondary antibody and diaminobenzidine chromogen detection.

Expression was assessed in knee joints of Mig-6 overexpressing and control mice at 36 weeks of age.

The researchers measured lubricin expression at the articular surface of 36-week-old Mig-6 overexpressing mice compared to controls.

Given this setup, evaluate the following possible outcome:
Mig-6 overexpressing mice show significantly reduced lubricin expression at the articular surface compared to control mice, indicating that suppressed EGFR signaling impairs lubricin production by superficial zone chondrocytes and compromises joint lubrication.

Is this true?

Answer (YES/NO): YES